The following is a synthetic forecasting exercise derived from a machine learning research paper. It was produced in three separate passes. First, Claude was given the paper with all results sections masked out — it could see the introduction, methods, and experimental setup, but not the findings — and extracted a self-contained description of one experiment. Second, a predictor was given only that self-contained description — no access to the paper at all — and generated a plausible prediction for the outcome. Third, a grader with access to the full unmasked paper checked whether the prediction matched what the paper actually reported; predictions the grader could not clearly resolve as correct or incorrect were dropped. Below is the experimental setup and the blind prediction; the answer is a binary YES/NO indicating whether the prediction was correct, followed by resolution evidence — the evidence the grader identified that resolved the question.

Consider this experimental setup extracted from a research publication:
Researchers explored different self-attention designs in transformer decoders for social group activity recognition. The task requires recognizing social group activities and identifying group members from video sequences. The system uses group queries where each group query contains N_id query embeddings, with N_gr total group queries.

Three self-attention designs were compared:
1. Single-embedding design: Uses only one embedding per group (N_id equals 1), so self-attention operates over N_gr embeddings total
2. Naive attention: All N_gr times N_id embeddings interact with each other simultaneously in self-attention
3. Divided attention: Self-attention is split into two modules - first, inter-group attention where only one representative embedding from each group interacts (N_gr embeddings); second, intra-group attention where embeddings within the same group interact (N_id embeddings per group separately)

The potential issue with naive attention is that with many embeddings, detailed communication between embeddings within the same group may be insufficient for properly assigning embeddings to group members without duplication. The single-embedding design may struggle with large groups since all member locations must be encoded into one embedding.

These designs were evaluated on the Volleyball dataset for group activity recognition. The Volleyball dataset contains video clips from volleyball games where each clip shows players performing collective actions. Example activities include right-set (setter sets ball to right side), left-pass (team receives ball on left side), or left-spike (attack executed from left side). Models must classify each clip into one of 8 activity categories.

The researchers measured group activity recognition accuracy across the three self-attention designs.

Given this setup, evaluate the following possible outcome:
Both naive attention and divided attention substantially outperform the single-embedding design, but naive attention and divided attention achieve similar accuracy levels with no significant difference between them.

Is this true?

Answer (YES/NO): NO